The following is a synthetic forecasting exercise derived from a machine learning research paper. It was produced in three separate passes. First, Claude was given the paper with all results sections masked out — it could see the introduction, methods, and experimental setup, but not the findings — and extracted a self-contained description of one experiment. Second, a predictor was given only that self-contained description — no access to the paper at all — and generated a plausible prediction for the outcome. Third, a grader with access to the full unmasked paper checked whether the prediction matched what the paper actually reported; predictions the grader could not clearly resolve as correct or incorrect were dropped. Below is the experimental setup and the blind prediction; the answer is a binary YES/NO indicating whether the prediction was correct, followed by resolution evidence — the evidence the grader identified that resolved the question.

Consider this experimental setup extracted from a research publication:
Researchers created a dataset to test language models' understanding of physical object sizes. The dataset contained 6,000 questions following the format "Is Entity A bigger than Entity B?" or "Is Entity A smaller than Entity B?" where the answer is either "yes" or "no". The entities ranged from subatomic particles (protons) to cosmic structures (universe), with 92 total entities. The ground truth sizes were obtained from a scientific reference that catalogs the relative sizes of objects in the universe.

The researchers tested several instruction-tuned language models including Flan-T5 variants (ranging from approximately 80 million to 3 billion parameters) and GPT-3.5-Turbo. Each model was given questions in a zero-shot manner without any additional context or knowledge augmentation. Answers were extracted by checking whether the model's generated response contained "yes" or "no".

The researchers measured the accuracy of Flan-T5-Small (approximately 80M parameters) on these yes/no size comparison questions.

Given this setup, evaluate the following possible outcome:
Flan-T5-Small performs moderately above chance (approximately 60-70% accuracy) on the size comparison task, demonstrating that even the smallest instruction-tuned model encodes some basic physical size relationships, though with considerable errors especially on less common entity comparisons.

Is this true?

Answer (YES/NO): NO